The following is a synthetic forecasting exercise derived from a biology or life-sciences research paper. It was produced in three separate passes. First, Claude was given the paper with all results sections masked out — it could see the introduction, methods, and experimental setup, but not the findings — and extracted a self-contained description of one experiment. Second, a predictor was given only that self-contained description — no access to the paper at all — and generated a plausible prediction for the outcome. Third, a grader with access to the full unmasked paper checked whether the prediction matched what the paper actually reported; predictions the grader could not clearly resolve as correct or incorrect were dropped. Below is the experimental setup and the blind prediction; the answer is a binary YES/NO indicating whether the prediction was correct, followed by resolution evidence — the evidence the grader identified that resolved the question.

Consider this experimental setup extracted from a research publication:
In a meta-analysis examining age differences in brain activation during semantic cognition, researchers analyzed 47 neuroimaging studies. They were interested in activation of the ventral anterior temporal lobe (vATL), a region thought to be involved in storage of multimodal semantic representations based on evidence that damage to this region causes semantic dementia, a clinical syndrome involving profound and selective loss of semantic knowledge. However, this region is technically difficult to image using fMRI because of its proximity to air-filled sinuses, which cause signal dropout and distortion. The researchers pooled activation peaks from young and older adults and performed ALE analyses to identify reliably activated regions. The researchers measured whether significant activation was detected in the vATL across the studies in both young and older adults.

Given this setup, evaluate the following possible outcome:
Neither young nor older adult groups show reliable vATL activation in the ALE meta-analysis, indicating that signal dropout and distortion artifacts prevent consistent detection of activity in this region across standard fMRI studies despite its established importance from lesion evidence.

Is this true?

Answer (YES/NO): YES